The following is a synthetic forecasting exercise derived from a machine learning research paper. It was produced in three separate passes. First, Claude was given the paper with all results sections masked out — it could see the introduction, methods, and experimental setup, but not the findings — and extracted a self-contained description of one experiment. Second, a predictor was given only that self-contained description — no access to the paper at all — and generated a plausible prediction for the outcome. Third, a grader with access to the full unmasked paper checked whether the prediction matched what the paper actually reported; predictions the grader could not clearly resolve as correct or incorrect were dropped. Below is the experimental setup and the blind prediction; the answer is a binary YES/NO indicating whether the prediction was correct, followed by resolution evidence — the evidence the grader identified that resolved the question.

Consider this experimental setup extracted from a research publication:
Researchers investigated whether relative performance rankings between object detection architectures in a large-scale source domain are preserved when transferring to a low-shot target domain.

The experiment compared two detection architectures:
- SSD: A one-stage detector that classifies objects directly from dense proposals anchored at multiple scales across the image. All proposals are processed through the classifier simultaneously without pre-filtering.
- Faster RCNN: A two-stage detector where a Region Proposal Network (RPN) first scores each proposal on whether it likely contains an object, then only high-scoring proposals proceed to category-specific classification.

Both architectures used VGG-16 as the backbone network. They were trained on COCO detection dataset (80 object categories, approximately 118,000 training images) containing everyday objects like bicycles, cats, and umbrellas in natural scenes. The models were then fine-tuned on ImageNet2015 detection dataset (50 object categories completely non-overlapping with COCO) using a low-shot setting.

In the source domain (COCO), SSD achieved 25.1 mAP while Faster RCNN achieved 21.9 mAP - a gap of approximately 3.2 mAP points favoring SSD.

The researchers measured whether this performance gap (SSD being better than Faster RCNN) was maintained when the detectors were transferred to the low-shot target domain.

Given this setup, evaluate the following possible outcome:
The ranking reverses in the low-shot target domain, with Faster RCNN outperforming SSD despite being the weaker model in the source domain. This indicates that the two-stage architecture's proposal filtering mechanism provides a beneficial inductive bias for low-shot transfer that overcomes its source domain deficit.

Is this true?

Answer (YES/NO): YES